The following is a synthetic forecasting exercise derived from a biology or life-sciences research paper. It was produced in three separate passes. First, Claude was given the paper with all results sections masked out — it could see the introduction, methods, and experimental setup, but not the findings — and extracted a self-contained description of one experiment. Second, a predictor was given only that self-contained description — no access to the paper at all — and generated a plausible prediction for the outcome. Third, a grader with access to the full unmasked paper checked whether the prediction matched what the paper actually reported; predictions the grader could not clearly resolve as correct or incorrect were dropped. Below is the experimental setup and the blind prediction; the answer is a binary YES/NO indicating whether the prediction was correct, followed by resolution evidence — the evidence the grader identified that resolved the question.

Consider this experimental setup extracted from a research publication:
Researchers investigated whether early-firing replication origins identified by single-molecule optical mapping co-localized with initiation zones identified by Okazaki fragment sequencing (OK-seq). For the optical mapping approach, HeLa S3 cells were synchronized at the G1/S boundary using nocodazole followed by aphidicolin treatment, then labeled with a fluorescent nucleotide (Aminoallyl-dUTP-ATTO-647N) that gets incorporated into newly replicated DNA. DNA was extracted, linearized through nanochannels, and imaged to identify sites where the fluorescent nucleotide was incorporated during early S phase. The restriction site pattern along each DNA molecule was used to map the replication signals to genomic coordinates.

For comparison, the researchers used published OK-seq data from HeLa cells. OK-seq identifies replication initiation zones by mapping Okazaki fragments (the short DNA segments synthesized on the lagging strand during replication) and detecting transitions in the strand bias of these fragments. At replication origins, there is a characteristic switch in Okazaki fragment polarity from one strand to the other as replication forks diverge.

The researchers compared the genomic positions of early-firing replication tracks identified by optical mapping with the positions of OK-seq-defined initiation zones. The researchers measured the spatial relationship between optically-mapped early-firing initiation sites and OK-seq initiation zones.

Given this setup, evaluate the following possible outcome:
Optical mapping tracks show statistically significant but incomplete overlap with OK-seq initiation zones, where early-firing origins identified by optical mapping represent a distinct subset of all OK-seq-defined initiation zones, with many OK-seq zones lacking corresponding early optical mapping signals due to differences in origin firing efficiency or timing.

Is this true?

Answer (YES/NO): YES